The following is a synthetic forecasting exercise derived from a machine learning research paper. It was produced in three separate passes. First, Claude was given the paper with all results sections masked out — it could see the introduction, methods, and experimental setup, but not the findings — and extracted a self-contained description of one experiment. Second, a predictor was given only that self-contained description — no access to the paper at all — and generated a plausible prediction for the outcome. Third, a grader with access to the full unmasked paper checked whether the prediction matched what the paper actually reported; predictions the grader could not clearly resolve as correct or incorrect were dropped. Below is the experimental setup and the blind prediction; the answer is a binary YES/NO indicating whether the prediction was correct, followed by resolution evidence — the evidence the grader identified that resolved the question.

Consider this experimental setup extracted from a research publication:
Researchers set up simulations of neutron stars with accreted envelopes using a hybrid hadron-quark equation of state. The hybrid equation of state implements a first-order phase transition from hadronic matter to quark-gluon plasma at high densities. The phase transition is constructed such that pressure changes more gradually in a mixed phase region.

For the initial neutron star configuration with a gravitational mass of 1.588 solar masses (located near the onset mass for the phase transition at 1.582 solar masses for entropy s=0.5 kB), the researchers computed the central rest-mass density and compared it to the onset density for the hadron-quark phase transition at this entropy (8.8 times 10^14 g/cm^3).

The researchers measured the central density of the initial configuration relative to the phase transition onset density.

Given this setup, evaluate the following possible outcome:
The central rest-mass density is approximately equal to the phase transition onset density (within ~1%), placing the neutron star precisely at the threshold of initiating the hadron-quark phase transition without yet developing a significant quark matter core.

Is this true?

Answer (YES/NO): NO